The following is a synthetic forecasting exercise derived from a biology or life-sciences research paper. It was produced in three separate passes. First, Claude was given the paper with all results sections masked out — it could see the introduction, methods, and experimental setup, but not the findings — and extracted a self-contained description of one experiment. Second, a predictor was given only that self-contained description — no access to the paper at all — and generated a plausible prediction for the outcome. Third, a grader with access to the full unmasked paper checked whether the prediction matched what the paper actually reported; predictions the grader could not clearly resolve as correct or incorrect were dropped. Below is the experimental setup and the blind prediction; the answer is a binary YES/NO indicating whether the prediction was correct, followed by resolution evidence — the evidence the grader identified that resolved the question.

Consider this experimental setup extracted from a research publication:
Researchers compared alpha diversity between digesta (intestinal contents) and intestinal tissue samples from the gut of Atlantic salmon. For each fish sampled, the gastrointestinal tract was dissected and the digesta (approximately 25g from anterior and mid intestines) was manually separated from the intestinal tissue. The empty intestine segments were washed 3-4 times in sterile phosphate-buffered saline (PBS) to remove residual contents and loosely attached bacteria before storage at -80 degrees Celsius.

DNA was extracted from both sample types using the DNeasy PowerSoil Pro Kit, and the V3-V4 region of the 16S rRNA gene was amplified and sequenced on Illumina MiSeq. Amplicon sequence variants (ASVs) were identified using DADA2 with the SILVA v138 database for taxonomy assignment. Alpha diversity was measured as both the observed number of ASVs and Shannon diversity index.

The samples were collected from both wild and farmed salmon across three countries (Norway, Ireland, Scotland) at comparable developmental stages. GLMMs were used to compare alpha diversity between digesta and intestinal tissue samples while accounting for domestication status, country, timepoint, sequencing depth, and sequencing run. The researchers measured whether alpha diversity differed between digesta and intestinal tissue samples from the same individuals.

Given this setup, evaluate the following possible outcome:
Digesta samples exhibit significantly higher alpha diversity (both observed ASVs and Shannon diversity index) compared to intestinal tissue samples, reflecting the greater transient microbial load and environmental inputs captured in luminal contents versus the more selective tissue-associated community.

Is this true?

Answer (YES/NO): YES